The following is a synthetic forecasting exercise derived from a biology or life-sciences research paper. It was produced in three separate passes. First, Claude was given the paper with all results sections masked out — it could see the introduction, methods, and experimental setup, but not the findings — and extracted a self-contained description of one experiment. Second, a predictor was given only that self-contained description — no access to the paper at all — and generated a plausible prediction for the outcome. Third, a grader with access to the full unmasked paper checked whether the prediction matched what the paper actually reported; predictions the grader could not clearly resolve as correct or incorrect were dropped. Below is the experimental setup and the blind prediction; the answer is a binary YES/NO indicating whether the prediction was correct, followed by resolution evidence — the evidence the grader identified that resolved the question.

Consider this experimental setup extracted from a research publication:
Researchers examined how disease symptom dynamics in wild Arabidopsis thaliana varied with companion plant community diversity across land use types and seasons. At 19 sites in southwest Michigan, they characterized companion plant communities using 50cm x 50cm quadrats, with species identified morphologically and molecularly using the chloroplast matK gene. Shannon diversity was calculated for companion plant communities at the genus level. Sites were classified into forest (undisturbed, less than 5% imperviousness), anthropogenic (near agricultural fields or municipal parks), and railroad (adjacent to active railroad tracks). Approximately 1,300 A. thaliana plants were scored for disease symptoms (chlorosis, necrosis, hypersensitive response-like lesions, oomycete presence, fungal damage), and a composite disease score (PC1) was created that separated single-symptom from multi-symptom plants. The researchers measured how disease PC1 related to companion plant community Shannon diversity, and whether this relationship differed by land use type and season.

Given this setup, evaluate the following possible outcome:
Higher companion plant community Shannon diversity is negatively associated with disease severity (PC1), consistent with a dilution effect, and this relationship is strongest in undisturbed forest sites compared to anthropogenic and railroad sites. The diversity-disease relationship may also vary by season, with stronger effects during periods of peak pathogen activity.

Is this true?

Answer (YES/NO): NO